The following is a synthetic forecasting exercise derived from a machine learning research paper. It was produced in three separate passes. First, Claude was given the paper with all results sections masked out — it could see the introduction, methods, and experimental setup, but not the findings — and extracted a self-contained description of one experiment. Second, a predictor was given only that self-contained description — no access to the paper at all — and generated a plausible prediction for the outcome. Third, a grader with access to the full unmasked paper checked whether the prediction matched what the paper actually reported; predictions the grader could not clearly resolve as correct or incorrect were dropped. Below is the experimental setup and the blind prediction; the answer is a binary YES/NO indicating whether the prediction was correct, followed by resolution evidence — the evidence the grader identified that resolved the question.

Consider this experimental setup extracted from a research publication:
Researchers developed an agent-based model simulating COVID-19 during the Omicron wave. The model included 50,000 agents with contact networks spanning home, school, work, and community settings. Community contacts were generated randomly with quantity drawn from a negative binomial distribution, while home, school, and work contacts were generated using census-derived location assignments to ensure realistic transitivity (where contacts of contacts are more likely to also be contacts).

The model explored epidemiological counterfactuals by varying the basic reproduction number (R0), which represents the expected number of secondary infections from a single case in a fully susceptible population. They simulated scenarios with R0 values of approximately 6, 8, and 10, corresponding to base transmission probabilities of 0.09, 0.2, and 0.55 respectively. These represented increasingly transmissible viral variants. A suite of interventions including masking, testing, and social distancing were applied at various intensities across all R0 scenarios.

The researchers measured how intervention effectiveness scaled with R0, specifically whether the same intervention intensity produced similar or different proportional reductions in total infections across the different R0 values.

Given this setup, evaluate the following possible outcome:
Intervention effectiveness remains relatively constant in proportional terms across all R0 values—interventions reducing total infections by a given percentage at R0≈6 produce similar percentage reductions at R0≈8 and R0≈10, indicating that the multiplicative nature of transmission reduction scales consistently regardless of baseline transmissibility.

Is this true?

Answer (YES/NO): NO